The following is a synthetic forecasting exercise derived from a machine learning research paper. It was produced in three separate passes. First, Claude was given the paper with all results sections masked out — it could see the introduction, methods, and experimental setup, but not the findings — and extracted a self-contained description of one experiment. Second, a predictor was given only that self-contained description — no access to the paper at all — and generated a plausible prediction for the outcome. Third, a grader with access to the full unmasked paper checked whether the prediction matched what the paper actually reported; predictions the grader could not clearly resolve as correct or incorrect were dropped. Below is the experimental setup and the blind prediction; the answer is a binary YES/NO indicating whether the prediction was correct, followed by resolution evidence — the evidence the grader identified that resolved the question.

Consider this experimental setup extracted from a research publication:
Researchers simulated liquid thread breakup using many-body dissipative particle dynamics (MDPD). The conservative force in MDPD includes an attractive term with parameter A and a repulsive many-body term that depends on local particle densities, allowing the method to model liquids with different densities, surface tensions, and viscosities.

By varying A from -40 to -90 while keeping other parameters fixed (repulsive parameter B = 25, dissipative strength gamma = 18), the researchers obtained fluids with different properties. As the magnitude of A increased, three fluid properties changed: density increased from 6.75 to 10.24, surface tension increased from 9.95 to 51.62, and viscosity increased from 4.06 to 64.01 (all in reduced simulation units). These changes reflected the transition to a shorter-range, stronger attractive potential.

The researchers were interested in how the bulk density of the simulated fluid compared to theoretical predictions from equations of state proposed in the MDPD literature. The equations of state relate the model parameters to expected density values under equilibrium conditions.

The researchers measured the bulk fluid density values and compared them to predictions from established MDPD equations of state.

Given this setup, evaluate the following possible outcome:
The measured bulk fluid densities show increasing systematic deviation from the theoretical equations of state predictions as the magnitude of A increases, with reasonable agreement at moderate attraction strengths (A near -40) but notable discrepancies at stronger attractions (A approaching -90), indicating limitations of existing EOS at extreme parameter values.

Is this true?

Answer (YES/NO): NO